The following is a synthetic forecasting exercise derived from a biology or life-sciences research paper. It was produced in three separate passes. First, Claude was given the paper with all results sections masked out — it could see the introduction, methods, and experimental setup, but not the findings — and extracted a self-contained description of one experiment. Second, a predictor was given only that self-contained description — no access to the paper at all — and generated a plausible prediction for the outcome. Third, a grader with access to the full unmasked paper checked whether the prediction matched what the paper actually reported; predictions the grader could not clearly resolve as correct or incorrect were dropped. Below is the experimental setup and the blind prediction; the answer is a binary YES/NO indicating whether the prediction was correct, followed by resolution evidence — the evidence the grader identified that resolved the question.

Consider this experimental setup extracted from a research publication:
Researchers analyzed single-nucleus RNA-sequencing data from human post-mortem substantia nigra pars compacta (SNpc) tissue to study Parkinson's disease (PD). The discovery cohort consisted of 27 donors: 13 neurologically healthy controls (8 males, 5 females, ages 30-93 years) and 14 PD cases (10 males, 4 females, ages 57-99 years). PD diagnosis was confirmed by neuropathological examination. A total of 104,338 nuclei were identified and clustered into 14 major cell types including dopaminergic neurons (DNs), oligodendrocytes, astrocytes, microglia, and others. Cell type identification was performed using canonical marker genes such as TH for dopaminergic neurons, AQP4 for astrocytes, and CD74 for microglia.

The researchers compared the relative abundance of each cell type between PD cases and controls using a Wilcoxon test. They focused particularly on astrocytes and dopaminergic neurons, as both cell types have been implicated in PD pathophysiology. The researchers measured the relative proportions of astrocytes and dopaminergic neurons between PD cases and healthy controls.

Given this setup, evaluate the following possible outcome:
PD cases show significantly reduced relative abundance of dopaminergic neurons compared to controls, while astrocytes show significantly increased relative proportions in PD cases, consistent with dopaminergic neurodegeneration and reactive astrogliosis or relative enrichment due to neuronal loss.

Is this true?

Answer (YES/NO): YES